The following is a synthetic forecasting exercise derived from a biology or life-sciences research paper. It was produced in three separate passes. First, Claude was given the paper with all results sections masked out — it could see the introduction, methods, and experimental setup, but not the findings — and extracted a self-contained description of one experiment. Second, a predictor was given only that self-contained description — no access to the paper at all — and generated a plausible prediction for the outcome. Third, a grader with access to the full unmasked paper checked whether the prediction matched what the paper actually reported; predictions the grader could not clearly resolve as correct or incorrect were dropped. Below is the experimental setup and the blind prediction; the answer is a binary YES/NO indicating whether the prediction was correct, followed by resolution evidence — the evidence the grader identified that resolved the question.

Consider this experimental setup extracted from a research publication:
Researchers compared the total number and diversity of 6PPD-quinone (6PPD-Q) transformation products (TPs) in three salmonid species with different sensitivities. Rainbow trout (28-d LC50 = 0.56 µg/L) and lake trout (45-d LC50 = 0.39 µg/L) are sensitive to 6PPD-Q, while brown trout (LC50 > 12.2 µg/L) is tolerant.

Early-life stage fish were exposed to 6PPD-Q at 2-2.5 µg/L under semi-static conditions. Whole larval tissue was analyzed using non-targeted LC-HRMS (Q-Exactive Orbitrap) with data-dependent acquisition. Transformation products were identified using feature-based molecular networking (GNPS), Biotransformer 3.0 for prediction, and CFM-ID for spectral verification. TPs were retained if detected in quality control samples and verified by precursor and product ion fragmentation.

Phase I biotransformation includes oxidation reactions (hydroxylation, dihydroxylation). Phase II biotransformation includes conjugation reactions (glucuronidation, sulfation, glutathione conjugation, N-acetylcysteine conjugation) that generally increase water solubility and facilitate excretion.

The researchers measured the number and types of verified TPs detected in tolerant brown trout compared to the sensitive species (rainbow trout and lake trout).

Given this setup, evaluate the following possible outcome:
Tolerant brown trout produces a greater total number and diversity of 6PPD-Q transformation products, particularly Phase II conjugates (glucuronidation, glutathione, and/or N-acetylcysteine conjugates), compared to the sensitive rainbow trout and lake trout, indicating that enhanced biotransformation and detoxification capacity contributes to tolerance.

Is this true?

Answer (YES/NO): NO